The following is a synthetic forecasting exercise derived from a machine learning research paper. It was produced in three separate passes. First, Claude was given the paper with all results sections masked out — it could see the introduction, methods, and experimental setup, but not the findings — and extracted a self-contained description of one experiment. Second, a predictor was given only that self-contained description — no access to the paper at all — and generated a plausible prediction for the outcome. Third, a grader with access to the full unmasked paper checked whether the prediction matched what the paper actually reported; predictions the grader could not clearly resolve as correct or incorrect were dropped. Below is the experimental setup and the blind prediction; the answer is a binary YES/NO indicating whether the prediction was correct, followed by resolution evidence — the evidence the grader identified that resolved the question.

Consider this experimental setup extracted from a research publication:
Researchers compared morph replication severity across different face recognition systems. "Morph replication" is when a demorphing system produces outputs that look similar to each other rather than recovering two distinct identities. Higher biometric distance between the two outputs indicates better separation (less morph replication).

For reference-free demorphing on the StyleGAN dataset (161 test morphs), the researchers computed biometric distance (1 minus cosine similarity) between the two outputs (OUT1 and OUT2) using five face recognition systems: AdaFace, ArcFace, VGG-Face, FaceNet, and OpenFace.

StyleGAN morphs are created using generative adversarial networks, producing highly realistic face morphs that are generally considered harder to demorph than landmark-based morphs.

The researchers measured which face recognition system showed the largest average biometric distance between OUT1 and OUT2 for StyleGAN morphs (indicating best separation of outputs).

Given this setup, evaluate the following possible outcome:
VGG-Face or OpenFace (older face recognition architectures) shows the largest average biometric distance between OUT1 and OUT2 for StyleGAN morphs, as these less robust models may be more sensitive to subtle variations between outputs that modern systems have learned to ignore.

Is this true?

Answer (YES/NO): YES